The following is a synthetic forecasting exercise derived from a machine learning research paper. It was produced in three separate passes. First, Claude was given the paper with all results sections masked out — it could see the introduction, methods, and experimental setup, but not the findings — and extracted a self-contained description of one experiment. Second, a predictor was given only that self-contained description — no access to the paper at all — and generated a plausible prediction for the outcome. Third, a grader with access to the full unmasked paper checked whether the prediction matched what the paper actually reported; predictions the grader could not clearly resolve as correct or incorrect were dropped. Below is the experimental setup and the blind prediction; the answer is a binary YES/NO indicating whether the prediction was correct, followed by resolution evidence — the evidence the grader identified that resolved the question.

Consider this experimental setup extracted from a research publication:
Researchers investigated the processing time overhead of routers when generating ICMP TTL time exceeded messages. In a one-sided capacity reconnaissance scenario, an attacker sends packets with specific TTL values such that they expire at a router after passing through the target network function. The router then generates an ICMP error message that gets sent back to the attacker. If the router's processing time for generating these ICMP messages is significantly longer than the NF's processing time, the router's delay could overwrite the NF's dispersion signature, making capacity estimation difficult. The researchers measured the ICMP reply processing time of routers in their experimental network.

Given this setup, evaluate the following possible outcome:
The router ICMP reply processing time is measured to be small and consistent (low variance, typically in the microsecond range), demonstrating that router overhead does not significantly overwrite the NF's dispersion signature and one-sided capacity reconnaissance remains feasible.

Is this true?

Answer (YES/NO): NO